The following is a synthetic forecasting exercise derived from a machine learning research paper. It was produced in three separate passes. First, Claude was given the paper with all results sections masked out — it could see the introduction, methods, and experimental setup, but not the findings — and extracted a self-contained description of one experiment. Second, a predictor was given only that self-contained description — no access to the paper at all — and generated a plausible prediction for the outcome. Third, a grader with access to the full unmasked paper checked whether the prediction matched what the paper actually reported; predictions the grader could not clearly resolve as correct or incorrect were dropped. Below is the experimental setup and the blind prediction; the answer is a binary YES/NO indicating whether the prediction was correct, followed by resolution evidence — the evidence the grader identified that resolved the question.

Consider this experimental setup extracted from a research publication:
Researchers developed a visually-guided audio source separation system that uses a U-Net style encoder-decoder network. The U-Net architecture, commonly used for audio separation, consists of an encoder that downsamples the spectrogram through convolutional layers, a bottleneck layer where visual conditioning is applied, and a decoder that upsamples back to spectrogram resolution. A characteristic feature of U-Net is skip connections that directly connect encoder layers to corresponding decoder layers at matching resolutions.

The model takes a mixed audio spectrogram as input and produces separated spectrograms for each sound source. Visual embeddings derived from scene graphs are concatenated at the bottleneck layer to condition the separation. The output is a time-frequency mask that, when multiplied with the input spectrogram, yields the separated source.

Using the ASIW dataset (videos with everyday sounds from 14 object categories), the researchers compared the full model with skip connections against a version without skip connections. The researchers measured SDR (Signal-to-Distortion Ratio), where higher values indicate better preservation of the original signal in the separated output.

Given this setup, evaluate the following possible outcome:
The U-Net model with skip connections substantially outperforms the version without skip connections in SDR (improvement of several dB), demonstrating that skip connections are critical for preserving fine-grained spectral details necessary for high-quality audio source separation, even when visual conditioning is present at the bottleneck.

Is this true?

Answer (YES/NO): YES